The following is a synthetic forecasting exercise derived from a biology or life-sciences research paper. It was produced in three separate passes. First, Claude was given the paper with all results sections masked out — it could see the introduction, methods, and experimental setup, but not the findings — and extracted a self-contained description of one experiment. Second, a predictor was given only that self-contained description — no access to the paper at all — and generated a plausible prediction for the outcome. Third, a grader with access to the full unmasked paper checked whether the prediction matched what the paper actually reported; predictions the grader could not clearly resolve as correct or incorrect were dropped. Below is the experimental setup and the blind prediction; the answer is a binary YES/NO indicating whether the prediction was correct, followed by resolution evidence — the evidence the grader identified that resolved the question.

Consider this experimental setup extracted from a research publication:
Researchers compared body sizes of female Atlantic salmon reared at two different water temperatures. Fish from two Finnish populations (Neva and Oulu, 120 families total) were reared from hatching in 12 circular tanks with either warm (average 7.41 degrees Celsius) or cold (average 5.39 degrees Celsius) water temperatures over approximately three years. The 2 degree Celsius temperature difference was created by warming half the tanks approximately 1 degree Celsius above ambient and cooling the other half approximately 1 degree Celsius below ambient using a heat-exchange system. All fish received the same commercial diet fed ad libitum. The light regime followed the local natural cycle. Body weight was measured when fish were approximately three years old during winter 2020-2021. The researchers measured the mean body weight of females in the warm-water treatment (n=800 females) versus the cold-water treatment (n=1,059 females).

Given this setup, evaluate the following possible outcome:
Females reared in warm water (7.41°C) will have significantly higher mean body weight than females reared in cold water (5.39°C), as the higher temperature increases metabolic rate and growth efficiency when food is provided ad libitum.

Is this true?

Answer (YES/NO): YES